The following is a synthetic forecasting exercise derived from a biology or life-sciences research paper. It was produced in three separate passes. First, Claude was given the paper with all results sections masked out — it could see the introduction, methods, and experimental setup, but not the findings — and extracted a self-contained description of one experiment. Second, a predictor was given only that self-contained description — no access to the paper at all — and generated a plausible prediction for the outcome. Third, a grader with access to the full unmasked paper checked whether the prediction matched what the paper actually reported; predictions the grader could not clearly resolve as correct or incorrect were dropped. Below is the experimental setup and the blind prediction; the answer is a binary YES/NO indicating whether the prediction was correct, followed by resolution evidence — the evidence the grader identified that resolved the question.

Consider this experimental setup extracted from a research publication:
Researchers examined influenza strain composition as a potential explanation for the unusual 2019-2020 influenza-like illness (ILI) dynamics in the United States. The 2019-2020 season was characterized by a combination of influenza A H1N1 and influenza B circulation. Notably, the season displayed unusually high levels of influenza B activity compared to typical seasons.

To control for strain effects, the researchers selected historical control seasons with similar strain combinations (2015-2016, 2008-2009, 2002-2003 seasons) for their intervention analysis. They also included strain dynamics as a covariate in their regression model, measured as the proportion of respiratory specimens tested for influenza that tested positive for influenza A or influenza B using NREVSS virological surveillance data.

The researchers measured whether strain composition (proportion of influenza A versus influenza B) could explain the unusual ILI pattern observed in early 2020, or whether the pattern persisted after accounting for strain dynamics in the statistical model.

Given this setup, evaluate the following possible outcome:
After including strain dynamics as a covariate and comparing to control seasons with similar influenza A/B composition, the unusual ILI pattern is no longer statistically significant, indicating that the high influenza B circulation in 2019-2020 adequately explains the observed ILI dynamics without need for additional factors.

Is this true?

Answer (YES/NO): NO